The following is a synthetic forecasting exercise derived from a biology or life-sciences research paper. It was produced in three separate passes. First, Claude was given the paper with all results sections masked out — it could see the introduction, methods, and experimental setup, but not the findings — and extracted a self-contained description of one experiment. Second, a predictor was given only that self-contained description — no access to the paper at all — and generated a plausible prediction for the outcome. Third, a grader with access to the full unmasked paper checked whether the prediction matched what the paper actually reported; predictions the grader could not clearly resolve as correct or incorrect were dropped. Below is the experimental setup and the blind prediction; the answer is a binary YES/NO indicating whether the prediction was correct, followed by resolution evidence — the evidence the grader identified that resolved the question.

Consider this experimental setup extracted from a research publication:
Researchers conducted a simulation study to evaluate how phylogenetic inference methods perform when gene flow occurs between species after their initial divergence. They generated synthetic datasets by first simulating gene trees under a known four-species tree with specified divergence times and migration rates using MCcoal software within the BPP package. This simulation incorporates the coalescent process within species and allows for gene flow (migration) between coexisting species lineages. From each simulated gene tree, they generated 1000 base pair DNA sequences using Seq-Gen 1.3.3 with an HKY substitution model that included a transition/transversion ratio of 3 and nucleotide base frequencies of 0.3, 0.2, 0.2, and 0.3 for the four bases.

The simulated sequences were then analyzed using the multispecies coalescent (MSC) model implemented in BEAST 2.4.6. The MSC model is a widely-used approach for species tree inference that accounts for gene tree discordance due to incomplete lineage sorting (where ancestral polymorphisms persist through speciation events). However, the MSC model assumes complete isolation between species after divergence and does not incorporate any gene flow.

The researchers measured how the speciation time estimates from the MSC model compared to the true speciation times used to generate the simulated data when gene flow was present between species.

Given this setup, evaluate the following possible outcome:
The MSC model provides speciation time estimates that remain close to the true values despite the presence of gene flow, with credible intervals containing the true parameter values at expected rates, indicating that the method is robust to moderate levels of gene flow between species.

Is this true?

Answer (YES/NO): NO